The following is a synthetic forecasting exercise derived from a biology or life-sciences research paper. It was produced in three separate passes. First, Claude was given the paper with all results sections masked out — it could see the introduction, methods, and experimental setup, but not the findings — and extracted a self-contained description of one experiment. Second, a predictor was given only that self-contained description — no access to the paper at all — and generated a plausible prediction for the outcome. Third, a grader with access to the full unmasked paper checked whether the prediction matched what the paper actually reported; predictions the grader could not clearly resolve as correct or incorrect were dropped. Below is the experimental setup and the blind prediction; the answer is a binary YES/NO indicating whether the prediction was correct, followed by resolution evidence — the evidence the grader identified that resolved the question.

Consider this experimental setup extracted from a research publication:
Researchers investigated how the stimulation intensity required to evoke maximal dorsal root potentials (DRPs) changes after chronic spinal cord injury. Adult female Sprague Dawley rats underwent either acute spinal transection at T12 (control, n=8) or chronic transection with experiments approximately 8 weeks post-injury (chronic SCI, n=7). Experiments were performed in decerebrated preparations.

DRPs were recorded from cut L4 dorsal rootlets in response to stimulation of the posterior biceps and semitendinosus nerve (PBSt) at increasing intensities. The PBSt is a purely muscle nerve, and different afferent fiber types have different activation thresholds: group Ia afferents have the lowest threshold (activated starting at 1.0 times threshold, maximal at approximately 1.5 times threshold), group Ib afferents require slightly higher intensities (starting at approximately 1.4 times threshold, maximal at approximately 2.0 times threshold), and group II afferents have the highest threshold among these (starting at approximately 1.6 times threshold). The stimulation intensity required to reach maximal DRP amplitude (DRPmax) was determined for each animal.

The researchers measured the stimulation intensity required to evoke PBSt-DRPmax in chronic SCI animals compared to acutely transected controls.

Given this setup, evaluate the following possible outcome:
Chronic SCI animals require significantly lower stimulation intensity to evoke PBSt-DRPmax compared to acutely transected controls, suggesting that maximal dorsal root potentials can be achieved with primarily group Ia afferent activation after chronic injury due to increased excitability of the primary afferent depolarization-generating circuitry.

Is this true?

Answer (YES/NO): NO